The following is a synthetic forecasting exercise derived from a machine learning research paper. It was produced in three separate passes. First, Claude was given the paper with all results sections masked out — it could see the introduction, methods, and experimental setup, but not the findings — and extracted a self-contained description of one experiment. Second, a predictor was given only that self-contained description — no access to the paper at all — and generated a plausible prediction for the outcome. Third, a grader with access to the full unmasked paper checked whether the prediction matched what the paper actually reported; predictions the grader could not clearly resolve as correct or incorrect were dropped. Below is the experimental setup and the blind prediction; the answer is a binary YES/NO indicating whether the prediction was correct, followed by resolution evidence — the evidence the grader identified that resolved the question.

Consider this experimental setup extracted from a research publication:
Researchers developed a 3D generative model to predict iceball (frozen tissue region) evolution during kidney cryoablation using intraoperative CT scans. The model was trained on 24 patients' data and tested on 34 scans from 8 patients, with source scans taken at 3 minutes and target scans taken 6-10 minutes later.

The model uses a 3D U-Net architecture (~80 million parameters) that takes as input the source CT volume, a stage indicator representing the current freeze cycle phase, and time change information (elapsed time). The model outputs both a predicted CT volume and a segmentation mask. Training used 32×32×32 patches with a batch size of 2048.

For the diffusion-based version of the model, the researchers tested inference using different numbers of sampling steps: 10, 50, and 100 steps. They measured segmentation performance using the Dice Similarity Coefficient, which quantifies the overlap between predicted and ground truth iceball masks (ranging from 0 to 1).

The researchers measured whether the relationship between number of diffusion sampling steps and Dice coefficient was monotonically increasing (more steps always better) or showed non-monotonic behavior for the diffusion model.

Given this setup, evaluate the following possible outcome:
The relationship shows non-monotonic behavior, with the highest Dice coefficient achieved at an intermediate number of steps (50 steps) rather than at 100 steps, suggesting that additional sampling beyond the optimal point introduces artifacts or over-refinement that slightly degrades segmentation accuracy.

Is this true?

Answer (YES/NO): NO